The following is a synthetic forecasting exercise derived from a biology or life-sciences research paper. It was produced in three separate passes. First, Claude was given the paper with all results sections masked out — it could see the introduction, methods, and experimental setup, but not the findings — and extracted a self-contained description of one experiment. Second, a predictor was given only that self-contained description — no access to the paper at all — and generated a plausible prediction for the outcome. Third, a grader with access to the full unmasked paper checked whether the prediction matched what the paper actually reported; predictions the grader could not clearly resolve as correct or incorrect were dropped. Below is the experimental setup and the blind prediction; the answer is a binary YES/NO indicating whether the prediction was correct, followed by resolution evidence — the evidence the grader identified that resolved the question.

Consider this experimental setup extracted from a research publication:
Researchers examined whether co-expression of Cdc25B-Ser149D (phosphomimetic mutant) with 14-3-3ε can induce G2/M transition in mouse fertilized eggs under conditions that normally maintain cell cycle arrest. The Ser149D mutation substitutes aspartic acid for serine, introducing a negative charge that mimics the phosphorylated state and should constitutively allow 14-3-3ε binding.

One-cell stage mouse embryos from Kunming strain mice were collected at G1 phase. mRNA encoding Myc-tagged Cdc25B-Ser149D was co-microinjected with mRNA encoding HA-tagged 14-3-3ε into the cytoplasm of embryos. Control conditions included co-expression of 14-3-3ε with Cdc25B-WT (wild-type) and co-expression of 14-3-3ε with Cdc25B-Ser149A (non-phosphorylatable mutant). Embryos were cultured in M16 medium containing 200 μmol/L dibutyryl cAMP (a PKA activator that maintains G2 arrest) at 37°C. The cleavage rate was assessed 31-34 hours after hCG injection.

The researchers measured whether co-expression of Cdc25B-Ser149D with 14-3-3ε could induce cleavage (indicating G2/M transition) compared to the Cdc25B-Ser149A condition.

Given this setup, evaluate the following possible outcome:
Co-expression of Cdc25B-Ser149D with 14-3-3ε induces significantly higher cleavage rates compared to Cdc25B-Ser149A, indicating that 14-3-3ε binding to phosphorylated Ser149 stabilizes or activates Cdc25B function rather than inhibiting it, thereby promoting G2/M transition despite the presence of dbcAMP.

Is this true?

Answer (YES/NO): NO